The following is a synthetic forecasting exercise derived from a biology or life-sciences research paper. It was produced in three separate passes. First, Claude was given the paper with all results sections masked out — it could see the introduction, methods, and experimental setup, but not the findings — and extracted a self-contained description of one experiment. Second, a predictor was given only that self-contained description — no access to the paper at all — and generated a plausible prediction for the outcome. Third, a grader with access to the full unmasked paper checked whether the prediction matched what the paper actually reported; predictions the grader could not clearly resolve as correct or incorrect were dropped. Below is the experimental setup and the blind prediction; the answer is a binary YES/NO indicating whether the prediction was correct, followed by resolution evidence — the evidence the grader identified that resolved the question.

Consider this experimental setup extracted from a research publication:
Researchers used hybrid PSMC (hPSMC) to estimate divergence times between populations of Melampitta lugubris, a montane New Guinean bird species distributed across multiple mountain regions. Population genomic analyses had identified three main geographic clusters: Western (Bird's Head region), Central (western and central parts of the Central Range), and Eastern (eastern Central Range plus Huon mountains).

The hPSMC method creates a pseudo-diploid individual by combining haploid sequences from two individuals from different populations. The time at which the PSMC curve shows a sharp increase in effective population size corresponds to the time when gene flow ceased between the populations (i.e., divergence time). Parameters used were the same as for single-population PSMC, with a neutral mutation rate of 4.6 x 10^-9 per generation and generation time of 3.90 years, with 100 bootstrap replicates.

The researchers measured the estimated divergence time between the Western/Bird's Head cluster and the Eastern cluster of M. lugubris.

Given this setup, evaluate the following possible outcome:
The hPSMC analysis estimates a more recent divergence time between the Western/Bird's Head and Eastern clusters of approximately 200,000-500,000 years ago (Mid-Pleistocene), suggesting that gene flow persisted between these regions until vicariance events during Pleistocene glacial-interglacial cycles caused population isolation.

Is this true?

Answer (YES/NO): NO